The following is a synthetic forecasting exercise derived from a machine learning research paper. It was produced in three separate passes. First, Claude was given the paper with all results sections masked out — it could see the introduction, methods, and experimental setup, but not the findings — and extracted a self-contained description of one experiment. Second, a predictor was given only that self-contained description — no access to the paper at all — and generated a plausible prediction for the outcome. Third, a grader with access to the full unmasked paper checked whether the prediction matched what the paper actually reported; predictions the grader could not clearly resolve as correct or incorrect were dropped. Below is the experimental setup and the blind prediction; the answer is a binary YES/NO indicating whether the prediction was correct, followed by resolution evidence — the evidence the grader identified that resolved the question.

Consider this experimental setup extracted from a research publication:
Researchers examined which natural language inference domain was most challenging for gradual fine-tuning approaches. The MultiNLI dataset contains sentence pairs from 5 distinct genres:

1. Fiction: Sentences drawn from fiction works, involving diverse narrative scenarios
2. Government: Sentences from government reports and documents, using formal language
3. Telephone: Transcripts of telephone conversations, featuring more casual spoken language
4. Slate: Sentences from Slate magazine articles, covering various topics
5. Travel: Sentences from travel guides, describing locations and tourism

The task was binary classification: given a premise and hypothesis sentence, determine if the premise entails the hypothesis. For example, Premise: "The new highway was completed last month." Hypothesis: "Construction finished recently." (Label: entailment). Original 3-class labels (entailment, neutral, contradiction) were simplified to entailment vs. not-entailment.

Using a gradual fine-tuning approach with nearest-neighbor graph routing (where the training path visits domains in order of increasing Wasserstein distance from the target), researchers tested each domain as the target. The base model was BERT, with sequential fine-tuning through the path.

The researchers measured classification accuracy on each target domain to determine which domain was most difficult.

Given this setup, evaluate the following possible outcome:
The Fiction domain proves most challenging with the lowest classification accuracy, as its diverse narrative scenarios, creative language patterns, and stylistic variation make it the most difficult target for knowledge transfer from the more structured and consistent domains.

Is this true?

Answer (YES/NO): NO